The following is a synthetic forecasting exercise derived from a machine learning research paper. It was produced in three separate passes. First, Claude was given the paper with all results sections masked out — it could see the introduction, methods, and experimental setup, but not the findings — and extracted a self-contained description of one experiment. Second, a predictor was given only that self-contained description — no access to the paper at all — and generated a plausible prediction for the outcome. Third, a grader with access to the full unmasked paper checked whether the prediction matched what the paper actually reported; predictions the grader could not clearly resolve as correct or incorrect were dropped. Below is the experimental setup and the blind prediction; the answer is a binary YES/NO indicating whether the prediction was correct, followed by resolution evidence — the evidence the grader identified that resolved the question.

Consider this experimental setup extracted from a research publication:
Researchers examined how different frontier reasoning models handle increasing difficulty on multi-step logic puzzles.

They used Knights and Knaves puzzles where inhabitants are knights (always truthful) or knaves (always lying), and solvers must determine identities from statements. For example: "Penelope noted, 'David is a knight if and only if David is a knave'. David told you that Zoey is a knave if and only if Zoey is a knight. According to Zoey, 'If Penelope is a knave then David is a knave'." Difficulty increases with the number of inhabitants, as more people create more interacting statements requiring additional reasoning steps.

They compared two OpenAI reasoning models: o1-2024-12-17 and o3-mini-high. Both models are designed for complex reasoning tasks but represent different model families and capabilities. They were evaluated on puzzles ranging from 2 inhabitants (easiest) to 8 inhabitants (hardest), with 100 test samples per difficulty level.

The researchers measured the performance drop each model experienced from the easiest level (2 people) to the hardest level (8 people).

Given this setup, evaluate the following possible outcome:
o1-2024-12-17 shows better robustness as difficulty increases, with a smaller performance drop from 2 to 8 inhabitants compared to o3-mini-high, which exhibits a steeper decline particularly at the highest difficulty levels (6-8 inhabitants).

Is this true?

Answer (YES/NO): NO